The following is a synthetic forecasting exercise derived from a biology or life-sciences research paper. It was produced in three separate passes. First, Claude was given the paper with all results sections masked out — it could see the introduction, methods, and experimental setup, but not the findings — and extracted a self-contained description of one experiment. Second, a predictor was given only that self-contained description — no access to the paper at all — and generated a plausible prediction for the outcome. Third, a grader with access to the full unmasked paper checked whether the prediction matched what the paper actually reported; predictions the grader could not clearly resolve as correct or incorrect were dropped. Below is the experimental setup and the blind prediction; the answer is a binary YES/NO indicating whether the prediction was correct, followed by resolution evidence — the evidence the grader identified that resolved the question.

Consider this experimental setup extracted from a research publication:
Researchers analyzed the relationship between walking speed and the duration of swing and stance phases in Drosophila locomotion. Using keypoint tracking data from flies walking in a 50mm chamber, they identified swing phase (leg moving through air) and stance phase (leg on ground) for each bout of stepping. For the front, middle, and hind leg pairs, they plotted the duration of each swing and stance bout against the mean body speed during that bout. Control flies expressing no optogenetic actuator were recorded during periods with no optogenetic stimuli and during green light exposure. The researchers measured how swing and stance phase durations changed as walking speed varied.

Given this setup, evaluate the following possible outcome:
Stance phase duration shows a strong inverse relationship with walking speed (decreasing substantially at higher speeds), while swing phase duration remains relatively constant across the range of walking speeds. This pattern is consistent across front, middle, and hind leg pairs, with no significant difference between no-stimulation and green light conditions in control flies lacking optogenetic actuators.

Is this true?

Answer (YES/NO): YES